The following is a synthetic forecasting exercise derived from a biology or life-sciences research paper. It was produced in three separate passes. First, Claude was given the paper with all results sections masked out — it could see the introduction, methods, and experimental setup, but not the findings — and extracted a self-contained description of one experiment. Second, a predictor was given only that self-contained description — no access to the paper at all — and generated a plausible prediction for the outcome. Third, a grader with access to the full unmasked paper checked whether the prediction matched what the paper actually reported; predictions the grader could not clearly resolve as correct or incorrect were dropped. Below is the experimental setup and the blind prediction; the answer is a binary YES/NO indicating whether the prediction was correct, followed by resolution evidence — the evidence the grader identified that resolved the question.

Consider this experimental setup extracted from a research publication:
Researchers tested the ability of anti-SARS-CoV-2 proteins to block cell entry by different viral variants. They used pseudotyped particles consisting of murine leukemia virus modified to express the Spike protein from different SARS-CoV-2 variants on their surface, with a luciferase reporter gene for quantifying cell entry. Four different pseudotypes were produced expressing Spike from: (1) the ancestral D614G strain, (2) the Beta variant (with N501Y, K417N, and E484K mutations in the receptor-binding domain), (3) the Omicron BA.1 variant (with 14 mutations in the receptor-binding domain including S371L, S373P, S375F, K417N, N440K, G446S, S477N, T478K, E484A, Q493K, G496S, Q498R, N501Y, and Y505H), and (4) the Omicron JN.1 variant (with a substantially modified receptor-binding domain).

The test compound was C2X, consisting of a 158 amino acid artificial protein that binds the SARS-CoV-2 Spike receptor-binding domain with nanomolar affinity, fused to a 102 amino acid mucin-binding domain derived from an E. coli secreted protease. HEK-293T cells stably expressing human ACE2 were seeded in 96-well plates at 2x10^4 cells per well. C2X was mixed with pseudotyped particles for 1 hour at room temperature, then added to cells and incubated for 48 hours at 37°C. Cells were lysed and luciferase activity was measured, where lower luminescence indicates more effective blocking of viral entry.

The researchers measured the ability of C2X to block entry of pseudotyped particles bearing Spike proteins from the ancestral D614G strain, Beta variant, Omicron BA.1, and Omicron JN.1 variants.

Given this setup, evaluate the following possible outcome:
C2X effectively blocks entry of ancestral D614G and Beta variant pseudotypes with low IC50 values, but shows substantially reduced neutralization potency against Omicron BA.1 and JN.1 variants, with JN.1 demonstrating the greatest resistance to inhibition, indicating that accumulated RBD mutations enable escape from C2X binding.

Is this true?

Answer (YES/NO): NO